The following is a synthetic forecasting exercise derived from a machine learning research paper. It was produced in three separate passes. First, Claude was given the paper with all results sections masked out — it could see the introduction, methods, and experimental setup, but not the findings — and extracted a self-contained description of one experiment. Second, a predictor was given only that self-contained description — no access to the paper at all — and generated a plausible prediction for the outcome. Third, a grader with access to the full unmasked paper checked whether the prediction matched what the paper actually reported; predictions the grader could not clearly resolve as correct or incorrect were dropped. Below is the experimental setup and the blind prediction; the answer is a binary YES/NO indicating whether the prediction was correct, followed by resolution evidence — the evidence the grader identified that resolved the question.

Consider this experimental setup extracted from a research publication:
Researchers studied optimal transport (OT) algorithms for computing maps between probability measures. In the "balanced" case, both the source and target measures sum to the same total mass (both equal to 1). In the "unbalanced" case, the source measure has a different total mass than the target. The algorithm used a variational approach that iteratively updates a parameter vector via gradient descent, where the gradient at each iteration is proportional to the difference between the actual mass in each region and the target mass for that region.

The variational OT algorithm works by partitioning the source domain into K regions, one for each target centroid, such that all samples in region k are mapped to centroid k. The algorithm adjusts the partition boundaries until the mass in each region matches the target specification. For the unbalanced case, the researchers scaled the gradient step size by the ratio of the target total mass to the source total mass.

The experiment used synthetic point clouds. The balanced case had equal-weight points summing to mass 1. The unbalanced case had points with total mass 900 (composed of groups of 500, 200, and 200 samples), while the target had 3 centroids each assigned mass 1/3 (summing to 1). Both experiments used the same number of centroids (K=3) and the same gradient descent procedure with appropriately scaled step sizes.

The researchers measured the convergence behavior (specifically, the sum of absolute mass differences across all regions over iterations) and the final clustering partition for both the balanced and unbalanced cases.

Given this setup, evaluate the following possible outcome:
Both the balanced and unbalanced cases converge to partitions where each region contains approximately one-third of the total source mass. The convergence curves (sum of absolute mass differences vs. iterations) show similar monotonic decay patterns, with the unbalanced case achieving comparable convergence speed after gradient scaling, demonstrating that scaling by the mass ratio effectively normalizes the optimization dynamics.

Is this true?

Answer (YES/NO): YES